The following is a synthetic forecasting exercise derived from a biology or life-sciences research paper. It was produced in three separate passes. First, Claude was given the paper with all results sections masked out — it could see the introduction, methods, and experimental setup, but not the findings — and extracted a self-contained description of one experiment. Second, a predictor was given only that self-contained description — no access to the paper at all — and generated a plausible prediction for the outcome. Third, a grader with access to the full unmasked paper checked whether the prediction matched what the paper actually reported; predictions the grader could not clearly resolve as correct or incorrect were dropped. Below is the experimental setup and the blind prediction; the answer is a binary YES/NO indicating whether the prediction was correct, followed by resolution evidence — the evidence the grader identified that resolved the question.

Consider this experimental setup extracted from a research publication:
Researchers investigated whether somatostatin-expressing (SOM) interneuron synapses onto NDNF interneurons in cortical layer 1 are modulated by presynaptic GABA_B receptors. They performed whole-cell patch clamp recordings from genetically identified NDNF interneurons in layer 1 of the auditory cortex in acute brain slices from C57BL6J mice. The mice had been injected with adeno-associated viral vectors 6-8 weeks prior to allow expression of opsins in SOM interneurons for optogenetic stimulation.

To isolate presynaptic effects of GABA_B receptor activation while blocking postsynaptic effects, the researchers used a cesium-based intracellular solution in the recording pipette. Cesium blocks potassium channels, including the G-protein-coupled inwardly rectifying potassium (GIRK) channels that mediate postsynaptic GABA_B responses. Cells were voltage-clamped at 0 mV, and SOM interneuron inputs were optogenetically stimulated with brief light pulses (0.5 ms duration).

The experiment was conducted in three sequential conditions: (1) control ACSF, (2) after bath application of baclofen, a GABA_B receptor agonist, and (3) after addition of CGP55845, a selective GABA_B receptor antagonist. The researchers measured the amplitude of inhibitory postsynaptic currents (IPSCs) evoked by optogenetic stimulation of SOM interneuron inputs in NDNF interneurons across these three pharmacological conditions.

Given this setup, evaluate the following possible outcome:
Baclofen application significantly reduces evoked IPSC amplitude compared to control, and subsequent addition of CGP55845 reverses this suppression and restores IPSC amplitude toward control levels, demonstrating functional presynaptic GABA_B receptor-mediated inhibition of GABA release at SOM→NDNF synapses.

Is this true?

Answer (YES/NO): YES